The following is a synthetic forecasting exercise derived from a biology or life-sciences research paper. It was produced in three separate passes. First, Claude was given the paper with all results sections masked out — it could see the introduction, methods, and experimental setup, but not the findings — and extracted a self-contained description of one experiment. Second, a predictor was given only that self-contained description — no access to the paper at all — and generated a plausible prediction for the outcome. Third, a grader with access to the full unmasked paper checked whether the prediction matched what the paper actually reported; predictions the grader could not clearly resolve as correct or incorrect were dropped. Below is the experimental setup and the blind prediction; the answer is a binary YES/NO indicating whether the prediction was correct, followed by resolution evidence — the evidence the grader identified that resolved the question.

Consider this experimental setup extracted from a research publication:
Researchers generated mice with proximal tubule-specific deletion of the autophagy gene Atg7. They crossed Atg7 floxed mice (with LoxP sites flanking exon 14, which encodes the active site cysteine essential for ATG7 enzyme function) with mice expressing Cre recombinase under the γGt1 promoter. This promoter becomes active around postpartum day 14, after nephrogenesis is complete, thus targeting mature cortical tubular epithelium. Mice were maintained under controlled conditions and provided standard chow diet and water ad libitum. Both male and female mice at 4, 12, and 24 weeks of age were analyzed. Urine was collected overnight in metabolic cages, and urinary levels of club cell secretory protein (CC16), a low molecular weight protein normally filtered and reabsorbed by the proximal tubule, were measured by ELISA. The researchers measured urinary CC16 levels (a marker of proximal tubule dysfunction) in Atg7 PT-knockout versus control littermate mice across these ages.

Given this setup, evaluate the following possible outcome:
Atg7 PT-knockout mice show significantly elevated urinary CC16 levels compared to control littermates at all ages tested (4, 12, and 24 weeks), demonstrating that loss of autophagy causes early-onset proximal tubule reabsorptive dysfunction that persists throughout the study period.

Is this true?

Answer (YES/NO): YES